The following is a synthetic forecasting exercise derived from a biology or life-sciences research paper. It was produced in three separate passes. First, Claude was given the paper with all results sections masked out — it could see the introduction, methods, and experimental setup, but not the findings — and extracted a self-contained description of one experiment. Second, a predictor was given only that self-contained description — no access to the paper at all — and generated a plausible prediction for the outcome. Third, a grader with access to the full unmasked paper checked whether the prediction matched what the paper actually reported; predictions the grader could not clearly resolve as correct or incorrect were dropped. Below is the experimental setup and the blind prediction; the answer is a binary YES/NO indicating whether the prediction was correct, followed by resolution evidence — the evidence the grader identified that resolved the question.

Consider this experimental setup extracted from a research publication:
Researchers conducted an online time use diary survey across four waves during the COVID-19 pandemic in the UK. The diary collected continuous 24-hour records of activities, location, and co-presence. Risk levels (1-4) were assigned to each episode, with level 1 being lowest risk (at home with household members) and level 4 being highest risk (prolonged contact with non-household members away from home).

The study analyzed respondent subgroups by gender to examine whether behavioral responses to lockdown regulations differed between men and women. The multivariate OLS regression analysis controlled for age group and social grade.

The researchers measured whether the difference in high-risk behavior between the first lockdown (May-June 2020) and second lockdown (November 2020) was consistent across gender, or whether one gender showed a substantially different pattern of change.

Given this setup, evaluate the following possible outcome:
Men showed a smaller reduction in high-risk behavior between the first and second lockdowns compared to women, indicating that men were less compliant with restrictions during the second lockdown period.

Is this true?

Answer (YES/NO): NO